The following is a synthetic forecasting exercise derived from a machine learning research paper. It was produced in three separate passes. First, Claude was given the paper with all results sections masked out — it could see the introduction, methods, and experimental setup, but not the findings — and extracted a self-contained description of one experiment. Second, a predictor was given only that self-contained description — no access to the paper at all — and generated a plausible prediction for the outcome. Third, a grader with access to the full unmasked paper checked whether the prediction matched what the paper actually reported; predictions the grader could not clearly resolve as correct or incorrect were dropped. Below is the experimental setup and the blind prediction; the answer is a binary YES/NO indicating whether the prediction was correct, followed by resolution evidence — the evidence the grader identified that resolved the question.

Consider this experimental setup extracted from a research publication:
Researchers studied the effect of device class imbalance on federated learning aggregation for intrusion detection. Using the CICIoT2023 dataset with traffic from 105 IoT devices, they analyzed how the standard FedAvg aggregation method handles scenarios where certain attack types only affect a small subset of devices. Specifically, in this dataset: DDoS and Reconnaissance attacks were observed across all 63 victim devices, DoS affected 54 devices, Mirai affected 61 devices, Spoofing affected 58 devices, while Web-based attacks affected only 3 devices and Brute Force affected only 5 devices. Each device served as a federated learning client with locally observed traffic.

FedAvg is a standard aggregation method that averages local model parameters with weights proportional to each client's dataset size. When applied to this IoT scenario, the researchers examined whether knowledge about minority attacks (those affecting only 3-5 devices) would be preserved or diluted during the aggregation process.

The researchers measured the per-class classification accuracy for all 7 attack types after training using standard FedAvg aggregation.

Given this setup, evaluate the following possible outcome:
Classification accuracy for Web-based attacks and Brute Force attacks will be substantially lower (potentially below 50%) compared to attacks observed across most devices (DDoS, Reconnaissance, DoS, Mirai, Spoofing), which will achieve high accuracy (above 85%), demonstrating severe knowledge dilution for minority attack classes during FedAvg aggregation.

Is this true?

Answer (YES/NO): YES